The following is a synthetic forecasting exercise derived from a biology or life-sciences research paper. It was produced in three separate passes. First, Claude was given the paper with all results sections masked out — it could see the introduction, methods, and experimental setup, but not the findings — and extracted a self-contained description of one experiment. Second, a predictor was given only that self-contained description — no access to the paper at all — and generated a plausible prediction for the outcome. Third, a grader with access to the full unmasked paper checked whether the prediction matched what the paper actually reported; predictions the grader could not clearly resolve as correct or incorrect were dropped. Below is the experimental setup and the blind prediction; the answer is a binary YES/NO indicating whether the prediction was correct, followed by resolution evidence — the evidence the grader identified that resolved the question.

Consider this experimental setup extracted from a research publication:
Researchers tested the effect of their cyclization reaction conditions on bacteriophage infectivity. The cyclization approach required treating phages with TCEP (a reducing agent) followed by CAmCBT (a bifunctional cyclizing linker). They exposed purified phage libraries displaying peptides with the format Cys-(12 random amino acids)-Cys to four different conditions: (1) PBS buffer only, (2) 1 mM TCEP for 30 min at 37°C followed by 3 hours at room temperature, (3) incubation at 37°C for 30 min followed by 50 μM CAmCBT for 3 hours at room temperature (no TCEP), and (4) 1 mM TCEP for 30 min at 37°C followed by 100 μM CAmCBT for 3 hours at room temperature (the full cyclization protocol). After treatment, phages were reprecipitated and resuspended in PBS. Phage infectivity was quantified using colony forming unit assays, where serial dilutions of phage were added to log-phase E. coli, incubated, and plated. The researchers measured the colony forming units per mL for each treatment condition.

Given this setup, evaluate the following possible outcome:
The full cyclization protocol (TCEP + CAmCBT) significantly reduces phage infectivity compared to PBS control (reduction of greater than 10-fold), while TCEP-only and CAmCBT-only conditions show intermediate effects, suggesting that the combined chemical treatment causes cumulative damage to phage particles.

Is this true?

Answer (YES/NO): NO